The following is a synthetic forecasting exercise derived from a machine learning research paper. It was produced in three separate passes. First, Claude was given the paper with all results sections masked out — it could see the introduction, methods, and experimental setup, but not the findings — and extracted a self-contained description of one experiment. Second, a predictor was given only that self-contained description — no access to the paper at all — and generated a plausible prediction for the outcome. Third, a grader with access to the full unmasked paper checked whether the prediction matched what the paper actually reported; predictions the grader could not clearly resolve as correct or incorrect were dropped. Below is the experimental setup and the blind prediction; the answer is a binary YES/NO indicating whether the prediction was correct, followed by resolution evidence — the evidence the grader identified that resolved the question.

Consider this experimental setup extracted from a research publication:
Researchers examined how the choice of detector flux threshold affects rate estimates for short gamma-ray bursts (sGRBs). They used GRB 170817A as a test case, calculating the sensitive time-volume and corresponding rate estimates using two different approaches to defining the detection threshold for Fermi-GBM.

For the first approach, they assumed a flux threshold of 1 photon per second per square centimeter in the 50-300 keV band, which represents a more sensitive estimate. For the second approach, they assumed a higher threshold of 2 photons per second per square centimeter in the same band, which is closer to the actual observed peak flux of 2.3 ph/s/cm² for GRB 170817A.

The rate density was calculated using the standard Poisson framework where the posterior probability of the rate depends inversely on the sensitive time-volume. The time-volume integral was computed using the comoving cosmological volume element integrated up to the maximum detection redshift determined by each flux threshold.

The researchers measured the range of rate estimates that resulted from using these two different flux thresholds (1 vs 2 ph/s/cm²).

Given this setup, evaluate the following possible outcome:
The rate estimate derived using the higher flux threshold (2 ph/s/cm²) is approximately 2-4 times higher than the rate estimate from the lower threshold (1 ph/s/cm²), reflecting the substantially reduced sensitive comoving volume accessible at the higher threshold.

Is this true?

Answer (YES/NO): YES